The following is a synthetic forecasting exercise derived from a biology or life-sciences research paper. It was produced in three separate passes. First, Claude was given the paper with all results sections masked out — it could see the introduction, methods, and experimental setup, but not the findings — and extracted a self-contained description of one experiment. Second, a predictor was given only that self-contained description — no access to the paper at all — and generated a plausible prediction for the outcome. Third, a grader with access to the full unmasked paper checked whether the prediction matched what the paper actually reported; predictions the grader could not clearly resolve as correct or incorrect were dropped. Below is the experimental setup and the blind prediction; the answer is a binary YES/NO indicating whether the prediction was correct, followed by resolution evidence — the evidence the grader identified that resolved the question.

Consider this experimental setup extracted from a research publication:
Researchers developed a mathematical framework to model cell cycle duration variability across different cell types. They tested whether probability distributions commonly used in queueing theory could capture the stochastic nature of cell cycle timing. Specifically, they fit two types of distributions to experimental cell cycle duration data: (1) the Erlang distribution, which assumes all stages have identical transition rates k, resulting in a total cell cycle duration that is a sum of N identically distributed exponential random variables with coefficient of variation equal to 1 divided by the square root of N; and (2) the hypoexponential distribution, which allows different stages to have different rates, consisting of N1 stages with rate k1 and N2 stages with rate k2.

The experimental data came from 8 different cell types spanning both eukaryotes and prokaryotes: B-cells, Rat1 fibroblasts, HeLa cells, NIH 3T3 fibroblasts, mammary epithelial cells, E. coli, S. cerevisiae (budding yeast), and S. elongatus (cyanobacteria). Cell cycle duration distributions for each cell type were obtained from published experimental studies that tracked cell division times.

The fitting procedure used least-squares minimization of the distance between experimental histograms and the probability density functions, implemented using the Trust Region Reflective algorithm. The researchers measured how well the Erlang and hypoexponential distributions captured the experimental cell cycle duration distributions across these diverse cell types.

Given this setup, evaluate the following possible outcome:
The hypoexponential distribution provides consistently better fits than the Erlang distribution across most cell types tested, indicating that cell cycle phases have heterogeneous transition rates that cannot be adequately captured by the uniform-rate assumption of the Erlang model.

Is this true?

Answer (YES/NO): NO